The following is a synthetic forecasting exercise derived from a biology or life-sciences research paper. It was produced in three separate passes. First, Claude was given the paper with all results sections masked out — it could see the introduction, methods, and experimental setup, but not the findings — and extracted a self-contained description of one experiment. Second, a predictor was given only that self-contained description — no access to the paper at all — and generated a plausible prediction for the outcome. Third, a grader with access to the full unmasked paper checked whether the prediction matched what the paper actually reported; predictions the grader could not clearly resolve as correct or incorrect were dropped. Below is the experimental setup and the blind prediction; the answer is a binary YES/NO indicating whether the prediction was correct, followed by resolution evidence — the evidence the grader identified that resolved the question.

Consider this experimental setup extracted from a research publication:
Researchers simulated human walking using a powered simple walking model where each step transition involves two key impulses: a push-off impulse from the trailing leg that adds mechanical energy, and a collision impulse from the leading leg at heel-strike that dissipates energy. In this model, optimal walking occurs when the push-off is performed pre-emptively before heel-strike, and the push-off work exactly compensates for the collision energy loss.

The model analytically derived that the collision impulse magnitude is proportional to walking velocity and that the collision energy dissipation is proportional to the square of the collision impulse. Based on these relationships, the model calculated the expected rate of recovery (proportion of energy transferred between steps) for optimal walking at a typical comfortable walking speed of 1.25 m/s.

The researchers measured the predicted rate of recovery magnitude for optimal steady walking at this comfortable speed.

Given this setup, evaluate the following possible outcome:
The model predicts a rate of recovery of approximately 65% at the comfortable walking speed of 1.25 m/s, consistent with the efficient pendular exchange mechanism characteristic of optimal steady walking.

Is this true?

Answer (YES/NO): NO